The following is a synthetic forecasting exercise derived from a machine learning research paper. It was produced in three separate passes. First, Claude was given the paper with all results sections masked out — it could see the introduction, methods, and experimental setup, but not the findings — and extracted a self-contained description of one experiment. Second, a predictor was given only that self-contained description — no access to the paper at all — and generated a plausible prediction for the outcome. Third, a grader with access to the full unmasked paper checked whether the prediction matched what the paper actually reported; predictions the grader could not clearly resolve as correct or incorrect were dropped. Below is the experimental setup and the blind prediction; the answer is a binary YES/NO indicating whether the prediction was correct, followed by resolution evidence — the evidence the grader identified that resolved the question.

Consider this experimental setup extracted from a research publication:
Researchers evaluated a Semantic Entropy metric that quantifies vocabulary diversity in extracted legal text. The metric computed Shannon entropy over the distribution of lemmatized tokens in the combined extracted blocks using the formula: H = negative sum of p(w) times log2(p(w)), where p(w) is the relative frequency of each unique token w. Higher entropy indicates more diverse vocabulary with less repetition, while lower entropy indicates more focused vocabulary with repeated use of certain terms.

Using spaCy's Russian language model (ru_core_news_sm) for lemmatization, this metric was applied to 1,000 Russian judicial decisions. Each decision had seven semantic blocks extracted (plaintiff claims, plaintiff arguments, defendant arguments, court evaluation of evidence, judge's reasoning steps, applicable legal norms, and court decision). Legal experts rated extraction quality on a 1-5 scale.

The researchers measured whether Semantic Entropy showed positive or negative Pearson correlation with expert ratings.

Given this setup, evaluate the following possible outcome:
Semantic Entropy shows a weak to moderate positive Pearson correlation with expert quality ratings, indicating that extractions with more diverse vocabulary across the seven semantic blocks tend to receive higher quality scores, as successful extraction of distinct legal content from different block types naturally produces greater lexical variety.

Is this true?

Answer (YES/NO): YES